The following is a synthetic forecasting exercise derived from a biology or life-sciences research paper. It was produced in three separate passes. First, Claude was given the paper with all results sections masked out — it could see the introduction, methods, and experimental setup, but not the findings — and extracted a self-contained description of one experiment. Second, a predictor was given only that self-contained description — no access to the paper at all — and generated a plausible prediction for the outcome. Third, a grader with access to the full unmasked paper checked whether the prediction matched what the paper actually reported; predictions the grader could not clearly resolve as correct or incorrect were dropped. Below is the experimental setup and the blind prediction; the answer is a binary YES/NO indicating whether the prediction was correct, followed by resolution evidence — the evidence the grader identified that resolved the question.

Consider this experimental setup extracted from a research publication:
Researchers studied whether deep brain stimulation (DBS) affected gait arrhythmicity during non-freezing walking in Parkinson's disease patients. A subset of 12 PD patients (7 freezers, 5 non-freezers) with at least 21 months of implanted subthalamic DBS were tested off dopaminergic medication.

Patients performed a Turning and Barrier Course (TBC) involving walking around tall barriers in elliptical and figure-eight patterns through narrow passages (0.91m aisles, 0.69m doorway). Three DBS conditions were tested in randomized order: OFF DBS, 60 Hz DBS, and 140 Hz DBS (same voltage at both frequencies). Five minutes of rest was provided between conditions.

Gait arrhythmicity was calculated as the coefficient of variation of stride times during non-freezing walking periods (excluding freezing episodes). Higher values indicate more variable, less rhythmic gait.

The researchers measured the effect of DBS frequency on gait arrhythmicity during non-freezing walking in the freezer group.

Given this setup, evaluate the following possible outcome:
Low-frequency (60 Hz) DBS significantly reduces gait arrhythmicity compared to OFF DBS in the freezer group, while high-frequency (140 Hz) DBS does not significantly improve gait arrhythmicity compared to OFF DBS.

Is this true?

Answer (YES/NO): NO